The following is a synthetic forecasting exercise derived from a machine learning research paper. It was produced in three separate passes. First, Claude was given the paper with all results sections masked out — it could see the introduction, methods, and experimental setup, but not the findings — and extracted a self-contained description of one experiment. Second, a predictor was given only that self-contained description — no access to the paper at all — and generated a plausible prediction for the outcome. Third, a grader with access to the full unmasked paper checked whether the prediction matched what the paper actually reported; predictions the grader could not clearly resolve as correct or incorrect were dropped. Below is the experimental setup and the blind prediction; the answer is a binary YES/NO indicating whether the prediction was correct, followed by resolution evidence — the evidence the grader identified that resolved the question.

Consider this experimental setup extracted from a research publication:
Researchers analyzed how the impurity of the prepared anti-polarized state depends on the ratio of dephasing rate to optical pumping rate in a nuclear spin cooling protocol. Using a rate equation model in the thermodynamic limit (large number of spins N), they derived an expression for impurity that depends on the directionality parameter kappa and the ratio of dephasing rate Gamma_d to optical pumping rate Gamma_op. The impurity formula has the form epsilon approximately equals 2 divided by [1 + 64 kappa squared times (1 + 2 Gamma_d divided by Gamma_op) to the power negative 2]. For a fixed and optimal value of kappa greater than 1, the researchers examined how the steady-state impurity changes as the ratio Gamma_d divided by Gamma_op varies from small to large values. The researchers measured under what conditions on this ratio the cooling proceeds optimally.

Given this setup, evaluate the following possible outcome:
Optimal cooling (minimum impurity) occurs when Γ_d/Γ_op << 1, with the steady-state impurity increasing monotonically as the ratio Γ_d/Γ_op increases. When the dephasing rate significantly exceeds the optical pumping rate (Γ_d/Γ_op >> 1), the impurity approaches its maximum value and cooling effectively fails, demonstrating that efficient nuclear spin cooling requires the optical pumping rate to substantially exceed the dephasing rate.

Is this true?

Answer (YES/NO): NO